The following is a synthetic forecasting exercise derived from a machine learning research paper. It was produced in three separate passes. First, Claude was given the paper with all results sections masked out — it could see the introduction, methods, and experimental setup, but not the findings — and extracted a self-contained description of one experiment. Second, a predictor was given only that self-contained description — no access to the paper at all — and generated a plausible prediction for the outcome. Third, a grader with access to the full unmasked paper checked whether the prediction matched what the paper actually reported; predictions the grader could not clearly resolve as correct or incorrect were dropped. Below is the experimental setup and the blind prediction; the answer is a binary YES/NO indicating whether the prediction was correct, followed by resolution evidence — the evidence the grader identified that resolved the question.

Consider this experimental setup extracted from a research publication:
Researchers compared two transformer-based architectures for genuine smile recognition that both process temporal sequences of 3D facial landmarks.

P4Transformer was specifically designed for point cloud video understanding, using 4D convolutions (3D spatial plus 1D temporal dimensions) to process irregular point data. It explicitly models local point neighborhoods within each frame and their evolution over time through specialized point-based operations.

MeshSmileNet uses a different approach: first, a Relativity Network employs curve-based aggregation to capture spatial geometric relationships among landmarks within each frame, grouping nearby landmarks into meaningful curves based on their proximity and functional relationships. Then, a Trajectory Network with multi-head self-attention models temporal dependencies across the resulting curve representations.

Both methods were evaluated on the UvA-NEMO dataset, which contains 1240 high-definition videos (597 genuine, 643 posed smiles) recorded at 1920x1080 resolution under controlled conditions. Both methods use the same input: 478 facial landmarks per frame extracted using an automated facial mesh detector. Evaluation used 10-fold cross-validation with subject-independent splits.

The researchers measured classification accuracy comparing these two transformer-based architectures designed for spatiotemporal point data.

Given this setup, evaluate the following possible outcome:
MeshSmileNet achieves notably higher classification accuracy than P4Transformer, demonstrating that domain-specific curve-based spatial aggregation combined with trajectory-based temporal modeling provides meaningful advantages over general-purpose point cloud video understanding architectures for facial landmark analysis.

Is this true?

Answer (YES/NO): YES